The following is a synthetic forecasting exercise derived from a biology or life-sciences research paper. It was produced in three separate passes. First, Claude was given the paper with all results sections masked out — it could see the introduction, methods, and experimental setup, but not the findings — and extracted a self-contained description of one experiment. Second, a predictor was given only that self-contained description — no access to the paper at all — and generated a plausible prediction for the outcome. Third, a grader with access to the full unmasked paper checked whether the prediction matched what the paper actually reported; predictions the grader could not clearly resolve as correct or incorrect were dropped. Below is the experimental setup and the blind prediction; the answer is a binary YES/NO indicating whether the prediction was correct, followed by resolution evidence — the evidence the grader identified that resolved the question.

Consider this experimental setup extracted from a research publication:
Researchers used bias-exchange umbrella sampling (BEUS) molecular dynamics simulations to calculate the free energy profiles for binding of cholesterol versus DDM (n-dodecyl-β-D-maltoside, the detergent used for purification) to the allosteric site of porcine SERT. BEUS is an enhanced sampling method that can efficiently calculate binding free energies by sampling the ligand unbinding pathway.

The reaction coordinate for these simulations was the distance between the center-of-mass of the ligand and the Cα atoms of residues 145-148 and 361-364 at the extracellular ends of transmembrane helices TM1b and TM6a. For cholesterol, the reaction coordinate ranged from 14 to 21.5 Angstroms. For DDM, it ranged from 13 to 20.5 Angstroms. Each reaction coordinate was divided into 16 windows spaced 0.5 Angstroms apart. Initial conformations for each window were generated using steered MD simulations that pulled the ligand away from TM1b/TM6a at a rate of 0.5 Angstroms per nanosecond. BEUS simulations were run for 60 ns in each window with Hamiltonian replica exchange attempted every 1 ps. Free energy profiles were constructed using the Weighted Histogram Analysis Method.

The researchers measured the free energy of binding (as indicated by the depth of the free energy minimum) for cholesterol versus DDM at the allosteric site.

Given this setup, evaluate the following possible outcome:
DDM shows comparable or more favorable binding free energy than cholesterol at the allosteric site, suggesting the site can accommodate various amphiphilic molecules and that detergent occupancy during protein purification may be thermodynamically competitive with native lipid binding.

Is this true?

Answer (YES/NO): YES